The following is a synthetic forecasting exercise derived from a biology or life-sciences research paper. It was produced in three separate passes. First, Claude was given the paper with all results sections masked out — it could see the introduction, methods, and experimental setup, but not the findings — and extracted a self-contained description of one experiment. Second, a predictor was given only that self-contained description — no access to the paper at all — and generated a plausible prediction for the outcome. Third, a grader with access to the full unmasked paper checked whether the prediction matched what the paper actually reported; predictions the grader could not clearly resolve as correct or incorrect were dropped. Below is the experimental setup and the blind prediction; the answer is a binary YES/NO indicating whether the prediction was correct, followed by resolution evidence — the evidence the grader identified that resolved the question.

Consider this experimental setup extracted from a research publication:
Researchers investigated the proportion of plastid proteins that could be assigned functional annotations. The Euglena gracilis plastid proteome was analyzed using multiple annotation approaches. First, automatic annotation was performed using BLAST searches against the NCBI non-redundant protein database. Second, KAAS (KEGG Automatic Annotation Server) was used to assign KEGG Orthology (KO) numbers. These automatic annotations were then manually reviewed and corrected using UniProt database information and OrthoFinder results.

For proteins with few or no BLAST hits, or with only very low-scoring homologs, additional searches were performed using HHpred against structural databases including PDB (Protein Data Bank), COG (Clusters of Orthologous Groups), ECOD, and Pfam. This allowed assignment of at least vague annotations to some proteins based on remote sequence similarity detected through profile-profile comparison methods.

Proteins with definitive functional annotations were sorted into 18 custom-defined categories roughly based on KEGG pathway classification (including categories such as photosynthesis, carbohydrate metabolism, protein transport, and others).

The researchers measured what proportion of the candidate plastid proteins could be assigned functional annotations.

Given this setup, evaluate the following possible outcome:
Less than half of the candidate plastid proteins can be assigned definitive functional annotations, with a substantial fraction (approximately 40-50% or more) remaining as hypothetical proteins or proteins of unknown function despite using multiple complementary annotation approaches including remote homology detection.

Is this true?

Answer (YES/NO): NO